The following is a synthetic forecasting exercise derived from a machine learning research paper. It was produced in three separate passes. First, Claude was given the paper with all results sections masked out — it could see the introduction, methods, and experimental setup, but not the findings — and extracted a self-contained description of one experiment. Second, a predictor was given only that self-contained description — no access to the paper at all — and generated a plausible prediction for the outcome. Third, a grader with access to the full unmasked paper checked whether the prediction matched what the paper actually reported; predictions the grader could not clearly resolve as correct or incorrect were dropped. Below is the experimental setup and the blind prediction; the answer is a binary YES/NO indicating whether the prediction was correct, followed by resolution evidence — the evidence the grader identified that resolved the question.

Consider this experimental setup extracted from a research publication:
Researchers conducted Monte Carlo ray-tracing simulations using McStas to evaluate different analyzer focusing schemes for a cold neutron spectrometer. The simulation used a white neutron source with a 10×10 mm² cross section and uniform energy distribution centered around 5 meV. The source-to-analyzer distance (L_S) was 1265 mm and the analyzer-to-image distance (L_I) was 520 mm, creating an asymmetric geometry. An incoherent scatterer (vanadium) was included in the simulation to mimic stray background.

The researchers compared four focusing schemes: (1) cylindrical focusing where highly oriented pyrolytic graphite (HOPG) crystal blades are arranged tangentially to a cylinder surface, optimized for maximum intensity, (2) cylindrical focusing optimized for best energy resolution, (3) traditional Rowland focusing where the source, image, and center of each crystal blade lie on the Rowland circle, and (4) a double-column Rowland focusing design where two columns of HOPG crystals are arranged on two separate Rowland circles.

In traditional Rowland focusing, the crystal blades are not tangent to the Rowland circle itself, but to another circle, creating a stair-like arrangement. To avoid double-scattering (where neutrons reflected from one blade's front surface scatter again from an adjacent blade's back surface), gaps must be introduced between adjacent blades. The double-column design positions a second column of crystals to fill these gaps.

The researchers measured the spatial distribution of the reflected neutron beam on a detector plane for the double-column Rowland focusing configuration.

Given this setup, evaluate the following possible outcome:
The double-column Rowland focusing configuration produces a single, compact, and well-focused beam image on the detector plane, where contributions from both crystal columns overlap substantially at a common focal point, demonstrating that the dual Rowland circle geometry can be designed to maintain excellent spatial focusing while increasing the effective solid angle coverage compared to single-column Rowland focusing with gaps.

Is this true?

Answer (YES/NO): NO